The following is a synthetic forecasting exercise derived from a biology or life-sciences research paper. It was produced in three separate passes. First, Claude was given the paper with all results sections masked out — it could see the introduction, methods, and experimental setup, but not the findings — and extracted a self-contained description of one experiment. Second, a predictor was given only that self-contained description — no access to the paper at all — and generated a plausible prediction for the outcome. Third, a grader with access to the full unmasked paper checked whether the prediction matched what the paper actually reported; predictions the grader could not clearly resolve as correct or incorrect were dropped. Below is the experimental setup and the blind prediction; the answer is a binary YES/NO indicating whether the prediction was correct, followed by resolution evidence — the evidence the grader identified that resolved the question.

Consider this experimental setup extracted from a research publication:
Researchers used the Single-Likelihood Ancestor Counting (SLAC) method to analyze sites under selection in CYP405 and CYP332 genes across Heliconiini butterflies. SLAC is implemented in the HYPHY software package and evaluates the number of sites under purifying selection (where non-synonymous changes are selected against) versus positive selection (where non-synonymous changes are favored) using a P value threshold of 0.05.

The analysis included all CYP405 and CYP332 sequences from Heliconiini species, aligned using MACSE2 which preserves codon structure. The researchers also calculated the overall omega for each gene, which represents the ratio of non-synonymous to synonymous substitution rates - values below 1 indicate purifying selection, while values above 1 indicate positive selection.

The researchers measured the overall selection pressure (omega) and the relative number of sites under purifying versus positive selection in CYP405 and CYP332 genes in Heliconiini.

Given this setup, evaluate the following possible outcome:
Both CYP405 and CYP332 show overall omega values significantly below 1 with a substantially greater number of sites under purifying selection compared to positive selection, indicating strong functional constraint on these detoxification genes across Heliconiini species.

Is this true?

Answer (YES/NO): YES